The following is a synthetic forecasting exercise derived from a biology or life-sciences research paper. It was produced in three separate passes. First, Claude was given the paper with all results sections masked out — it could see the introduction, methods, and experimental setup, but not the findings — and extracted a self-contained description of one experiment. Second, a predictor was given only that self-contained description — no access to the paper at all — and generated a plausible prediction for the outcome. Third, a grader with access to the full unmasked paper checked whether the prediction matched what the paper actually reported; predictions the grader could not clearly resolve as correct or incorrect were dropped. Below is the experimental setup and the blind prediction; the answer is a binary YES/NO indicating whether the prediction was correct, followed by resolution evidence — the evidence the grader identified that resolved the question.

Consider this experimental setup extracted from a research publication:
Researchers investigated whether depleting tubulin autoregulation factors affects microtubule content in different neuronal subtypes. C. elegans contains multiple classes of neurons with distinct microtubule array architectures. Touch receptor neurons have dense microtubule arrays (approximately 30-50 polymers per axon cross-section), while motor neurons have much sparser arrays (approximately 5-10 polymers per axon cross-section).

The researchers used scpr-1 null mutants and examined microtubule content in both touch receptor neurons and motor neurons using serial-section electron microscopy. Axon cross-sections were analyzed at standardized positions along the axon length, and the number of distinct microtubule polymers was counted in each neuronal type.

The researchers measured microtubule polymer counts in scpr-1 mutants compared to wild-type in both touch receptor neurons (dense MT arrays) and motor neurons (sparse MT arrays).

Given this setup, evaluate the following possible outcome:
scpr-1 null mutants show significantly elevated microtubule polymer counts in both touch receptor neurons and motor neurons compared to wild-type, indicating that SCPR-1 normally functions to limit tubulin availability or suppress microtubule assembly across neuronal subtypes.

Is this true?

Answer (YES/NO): NO